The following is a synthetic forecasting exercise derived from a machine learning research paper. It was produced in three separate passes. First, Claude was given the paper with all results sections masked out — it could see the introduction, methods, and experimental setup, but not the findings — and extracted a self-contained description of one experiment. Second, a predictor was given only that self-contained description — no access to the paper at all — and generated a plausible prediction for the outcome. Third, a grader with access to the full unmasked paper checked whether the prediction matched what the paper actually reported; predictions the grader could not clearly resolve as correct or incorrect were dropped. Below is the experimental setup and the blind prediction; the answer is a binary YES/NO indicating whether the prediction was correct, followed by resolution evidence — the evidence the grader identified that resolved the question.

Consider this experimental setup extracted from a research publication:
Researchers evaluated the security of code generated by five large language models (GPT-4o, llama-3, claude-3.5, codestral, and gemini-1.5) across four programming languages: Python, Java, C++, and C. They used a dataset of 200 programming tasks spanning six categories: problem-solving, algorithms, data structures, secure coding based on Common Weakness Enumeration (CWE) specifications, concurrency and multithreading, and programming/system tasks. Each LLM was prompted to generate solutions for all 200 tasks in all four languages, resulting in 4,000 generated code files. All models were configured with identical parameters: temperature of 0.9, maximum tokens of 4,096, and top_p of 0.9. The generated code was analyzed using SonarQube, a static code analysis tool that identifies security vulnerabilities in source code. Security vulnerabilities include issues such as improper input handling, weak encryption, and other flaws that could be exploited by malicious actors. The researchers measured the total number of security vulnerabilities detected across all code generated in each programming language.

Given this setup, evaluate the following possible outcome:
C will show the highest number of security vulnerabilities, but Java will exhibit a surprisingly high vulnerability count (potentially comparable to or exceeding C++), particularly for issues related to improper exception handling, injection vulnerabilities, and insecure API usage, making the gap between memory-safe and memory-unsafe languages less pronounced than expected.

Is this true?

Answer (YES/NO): NO